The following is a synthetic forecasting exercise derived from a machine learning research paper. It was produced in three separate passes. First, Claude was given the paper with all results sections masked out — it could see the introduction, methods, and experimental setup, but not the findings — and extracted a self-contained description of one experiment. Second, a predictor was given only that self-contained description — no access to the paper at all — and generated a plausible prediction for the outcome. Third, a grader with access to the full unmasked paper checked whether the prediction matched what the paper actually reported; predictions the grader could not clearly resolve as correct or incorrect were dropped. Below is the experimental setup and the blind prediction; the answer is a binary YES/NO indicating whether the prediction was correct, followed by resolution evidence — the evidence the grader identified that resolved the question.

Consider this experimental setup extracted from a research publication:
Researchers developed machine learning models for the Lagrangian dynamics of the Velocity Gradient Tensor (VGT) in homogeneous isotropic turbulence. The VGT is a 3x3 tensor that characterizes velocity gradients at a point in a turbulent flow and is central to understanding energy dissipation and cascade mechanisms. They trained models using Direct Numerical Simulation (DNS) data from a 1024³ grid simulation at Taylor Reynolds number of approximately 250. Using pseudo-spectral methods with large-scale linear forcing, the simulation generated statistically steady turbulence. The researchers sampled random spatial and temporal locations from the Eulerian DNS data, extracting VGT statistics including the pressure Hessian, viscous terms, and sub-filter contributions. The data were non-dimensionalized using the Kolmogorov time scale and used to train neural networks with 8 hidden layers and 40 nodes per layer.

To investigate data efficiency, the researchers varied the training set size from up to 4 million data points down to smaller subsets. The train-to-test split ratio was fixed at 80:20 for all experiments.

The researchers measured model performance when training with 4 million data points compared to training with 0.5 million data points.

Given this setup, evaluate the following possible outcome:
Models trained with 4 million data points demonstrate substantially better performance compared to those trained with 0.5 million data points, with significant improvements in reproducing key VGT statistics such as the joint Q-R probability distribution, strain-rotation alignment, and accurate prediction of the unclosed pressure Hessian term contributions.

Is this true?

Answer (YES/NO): NO